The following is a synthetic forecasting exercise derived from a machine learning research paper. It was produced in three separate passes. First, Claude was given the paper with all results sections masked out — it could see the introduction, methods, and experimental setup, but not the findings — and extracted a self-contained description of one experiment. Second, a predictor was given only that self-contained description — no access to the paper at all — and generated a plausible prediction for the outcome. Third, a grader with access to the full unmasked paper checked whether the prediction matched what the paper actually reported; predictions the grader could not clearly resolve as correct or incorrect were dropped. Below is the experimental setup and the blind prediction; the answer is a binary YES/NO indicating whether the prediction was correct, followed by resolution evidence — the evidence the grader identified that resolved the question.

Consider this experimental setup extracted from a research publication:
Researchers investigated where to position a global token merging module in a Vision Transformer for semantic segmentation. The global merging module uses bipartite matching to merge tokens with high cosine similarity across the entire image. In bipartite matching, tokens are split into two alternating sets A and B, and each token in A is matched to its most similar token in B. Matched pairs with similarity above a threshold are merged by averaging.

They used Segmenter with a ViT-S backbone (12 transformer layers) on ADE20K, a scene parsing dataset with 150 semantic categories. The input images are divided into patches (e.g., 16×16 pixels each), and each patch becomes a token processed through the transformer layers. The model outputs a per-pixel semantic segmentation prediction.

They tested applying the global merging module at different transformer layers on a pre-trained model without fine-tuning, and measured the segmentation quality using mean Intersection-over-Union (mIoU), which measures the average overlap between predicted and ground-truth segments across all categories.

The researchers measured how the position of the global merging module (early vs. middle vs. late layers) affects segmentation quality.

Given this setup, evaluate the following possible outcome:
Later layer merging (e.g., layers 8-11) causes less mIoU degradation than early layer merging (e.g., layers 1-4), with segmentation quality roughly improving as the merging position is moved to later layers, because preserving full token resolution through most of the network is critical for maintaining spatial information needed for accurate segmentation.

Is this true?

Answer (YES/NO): NO